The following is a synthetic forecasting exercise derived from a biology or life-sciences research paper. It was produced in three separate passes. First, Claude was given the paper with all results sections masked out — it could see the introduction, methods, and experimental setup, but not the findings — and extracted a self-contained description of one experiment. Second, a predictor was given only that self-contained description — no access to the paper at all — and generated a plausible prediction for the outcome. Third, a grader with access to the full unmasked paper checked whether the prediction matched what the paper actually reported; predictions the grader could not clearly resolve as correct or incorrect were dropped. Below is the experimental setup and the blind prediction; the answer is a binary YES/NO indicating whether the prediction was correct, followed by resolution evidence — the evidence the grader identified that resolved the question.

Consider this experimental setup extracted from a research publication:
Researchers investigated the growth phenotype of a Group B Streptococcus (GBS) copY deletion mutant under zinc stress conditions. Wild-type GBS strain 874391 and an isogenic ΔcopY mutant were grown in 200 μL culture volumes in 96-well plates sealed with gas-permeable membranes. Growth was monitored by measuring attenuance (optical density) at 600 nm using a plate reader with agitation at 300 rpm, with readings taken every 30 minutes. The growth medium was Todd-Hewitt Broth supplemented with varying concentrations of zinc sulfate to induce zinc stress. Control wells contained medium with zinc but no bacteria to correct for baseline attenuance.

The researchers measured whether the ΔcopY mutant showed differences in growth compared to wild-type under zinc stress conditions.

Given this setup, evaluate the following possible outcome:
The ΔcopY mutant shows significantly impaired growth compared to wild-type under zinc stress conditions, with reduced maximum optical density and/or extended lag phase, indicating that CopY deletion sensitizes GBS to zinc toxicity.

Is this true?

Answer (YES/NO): YES